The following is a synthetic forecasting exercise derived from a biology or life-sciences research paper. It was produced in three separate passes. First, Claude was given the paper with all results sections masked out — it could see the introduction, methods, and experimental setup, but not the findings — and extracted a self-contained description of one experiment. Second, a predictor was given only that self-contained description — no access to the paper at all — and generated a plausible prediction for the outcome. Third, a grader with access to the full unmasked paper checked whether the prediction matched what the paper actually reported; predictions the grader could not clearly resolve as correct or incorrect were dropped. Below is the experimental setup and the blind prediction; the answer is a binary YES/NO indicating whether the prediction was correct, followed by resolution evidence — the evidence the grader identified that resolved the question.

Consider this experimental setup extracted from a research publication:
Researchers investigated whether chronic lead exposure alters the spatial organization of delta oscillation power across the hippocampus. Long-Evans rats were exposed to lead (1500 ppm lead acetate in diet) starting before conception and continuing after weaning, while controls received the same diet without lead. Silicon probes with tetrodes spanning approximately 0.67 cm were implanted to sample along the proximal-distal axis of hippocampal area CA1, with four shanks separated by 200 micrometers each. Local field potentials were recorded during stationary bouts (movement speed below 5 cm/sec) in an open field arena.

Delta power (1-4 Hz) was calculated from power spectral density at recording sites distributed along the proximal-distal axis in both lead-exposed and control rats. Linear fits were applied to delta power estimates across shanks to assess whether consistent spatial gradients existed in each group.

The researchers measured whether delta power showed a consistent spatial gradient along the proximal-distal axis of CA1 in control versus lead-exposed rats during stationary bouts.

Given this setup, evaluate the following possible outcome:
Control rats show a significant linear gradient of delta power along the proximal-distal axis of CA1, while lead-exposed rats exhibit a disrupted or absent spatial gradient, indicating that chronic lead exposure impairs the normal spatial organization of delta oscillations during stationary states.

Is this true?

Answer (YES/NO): YES